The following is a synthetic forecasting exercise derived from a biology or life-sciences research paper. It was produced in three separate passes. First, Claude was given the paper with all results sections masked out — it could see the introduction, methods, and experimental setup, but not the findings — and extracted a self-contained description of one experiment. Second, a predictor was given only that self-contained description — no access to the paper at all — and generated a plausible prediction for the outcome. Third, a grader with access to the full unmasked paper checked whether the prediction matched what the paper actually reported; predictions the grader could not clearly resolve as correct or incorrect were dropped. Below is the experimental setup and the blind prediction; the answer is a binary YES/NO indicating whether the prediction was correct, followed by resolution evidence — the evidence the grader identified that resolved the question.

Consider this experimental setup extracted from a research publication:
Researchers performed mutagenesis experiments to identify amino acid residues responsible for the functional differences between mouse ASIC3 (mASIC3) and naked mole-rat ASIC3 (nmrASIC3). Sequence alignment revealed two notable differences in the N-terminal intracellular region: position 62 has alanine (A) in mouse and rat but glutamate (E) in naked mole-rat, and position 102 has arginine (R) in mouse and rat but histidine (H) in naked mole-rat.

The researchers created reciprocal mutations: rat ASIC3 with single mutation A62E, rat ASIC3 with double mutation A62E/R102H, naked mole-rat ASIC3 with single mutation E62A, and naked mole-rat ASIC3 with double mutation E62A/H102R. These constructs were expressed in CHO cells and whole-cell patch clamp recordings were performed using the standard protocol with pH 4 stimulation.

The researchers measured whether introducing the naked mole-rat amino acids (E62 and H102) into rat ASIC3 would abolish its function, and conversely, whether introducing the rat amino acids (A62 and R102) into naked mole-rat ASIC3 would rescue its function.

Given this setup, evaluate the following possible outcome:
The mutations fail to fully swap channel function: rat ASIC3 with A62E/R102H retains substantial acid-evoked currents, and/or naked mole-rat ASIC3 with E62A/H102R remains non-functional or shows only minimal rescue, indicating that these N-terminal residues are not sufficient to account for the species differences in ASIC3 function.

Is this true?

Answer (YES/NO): YES